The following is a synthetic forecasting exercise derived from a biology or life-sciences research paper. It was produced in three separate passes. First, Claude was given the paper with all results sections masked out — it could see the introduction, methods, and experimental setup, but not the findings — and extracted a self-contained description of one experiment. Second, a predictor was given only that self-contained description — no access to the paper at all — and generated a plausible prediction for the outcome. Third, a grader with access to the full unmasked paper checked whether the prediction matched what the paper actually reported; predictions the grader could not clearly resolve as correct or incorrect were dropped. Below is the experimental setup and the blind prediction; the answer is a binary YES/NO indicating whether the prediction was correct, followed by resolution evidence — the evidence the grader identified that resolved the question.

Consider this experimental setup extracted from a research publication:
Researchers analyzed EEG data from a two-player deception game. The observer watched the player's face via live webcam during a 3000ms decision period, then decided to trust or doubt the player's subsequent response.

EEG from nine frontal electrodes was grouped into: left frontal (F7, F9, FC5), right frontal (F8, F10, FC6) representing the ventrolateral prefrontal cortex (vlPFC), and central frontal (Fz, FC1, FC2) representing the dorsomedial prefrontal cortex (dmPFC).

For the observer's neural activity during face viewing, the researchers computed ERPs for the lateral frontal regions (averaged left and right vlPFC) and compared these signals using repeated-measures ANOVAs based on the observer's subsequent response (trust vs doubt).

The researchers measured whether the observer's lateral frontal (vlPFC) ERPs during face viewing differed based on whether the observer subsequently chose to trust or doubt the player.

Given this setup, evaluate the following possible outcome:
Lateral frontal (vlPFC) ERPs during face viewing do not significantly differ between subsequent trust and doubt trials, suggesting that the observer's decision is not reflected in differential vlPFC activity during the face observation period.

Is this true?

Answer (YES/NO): YES